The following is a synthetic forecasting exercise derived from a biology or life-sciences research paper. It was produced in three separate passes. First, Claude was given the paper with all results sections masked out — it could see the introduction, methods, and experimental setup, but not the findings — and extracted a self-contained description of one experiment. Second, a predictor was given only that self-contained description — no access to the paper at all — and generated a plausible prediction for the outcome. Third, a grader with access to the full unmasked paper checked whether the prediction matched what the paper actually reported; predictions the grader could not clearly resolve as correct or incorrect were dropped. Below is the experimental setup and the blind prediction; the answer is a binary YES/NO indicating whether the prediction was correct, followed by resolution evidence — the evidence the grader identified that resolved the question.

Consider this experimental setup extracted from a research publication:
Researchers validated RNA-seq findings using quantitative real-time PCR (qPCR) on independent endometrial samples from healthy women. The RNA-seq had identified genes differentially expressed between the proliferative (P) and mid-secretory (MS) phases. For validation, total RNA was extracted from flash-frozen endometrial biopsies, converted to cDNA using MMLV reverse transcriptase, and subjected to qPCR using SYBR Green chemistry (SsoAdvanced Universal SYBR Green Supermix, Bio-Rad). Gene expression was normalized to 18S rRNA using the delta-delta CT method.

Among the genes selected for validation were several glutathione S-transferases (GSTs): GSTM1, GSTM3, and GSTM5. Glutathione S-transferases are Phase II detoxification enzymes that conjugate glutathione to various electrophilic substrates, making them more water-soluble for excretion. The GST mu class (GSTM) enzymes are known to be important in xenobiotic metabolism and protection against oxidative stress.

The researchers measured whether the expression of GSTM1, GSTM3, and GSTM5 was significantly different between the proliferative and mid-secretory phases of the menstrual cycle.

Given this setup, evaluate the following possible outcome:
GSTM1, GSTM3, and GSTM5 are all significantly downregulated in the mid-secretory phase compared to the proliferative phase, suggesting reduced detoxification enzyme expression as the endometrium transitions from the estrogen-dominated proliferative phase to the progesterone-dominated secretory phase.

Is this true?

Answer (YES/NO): YES